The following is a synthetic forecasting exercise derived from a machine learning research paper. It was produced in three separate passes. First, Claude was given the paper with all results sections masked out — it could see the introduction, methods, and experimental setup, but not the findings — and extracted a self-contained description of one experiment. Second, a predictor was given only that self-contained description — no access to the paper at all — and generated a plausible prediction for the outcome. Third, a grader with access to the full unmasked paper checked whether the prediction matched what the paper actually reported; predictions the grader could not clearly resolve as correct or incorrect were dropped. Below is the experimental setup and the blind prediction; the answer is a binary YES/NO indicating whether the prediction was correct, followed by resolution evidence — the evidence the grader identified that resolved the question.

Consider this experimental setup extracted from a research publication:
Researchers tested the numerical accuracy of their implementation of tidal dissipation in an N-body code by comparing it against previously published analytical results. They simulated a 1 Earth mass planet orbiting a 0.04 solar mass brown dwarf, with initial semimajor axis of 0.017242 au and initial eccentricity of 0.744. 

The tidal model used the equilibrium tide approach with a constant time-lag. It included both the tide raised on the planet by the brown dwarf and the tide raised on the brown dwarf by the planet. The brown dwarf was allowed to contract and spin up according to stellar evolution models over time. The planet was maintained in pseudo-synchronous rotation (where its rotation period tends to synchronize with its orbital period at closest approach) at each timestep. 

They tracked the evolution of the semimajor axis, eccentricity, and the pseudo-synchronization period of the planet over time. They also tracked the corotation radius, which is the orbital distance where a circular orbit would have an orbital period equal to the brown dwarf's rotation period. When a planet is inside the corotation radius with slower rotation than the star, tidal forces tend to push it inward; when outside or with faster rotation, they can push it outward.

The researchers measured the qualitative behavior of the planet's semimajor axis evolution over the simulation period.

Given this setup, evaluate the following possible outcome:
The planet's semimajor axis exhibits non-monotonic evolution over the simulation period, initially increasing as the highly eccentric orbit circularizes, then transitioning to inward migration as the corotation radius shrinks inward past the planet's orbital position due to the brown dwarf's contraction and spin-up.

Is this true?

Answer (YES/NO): NO